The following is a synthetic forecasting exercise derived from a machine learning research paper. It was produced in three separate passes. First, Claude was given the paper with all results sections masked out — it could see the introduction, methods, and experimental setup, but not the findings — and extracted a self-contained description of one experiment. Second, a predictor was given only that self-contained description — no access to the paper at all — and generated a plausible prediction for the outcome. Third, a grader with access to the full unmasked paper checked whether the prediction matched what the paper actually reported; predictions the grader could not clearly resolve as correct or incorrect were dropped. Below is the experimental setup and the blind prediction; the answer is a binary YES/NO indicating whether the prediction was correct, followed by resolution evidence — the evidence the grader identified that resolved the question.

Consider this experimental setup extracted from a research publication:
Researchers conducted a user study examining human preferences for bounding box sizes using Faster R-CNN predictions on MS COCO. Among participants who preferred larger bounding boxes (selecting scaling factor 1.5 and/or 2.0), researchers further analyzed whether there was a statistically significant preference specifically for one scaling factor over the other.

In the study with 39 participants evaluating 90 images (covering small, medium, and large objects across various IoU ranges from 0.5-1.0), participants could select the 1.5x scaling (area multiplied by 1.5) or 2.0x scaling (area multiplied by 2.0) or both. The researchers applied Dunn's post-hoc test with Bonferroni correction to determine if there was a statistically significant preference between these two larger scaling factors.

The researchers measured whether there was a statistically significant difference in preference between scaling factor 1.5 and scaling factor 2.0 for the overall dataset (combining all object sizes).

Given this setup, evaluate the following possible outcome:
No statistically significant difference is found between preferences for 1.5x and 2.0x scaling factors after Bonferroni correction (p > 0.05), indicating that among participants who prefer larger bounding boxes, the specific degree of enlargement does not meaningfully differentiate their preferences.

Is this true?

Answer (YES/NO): YES